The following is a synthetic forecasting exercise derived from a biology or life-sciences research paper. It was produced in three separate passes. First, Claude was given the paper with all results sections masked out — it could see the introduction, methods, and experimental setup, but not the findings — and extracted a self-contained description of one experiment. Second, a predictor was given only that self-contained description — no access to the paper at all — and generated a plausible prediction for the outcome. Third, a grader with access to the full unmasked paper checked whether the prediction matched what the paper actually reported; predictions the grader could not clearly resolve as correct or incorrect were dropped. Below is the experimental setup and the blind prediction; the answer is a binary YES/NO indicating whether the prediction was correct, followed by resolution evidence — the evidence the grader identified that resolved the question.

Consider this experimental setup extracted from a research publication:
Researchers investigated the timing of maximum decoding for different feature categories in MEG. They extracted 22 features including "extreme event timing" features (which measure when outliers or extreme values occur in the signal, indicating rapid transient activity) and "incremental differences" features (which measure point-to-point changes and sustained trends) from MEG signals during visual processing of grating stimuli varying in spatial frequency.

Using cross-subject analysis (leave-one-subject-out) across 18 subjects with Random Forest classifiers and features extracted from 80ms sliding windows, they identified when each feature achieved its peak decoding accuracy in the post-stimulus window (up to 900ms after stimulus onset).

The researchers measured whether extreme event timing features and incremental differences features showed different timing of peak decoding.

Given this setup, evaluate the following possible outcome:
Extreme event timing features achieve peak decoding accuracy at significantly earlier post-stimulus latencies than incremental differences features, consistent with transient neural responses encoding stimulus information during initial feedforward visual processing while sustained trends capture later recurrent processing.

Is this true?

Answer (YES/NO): YES